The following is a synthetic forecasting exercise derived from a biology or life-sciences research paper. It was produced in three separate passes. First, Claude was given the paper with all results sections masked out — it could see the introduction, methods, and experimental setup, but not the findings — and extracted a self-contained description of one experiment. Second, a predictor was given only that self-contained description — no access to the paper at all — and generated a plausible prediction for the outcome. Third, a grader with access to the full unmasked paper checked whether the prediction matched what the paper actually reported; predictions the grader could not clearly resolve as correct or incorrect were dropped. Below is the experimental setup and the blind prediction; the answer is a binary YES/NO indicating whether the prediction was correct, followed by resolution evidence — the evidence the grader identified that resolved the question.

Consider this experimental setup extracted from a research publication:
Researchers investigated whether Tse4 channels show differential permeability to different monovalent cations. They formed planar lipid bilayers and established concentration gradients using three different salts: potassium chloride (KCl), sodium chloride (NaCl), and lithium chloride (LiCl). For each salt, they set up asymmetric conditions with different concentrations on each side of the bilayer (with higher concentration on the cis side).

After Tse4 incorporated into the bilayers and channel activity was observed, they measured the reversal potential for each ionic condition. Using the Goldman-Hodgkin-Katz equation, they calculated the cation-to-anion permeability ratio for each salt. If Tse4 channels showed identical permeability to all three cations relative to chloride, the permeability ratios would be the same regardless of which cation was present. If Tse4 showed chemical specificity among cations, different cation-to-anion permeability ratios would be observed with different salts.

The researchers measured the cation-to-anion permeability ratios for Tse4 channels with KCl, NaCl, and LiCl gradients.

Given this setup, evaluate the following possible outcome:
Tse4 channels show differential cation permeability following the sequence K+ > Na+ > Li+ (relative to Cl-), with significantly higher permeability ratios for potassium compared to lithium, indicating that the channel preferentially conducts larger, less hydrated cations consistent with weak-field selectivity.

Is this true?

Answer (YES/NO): NO